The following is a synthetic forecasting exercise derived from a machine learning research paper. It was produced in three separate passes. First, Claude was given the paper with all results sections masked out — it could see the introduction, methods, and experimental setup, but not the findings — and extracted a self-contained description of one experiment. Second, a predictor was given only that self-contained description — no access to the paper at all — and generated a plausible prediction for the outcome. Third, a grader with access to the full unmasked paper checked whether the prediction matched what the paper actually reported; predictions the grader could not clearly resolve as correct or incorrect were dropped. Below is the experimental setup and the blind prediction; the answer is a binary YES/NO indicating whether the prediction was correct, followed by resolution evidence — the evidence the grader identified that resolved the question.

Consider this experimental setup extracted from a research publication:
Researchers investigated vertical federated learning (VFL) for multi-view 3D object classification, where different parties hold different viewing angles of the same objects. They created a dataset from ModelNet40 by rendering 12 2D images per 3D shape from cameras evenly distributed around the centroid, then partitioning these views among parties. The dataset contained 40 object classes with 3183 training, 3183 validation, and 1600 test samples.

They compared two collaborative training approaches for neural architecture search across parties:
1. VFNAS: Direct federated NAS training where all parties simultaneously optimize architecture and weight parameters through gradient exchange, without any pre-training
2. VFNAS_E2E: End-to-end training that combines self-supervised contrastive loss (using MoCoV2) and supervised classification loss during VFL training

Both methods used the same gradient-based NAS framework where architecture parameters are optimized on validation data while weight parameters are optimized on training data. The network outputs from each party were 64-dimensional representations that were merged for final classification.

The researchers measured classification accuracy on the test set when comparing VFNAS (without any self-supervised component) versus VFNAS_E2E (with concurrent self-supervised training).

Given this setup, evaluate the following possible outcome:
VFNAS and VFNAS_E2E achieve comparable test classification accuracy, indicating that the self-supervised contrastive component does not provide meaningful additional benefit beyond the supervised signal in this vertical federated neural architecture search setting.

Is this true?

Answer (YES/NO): NO